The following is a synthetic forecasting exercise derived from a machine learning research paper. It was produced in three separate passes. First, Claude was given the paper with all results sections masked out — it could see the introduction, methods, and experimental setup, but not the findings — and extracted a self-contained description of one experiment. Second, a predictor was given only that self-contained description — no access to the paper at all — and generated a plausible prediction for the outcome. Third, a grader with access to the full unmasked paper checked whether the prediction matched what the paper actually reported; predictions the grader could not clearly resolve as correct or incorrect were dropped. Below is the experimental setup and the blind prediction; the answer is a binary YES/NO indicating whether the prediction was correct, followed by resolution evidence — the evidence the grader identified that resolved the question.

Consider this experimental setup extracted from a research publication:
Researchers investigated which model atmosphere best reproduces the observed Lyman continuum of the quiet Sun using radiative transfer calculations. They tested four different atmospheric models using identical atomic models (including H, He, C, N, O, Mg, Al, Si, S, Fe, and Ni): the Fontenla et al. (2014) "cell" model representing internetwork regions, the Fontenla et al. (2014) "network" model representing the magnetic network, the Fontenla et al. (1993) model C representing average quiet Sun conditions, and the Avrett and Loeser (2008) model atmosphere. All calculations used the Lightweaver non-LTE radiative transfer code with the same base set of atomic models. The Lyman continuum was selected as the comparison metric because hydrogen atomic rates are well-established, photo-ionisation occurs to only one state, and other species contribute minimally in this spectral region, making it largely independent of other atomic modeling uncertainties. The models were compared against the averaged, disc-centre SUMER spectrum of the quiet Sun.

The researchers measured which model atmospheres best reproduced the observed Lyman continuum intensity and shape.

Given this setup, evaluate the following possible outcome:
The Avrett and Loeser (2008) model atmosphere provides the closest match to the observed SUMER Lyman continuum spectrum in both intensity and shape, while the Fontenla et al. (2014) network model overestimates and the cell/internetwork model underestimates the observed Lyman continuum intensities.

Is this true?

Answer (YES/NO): NO